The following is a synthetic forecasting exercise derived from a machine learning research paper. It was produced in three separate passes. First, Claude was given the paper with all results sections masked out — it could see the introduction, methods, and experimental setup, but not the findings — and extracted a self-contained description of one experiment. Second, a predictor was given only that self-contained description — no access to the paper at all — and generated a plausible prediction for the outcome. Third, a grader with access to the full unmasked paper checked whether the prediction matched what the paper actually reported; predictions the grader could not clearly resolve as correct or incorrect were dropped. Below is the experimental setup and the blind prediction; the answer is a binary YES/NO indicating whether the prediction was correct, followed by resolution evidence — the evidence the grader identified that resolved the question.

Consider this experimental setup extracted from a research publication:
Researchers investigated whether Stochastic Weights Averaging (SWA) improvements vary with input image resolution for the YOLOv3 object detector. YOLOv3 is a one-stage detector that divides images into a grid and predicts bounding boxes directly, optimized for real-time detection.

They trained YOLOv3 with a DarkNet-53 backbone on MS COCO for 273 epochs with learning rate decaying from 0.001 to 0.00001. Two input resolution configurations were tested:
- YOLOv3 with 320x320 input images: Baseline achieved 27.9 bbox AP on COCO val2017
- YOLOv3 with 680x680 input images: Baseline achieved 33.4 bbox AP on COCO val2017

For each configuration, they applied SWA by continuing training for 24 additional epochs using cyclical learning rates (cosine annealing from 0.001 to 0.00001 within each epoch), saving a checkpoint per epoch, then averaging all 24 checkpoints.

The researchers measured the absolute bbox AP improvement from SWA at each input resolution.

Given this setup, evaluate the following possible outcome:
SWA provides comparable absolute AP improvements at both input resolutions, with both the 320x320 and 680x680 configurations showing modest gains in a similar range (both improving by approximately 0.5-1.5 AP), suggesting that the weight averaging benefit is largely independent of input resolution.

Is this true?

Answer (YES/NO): YES